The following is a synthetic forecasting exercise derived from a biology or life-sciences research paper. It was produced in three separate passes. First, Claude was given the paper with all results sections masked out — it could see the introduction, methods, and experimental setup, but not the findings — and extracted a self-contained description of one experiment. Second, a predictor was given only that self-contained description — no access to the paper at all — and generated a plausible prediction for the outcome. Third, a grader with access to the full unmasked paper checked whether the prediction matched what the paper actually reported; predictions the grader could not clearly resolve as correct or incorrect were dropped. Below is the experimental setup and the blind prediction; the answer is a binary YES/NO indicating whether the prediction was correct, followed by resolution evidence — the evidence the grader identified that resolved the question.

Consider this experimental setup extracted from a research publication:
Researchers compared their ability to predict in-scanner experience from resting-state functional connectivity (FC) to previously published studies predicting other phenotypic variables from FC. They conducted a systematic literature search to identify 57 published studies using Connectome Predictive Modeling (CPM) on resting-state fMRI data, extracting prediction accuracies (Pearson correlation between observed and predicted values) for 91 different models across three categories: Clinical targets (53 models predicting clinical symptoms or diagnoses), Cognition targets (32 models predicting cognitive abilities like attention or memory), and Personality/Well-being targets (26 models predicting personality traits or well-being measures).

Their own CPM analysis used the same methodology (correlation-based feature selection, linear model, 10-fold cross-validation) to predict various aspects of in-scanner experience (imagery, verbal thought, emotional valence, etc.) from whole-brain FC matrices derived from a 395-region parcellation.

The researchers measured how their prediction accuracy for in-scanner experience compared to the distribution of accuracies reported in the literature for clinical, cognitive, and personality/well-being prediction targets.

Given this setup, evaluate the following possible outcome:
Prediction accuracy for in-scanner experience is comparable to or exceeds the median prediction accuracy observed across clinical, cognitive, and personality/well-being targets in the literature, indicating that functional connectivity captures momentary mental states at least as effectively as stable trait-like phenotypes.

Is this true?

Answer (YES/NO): NO